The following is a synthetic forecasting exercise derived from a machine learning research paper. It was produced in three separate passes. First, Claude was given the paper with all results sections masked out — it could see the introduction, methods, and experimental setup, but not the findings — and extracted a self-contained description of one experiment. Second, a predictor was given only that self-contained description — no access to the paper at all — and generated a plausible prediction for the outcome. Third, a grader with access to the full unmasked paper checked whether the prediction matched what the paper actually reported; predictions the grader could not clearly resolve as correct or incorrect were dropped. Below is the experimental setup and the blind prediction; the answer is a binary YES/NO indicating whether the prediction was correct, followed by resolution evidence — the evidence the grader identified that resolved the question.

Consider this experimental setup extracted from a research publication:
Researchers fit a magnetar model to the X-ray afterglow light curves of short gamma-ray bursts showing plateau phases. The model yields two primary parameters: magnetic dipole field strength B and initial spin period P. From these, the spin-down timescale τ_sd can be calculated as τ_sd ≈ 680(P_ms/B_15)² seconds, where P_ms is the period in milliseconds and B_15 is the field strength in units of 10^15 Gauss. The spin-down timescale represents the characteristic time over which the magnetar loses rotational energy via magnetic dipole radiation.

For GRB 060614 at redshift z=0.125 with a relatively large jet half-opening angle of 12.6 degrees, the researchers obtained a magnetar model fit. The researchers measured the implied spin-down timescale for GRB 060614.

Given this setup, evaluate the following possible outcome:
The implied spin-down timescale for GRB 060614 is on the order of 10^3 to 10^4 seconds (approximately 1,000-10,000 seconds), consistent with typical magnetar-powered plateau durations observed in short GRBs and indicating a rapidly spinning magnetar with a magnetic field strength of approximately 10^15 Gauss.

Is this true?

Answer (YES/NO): NO